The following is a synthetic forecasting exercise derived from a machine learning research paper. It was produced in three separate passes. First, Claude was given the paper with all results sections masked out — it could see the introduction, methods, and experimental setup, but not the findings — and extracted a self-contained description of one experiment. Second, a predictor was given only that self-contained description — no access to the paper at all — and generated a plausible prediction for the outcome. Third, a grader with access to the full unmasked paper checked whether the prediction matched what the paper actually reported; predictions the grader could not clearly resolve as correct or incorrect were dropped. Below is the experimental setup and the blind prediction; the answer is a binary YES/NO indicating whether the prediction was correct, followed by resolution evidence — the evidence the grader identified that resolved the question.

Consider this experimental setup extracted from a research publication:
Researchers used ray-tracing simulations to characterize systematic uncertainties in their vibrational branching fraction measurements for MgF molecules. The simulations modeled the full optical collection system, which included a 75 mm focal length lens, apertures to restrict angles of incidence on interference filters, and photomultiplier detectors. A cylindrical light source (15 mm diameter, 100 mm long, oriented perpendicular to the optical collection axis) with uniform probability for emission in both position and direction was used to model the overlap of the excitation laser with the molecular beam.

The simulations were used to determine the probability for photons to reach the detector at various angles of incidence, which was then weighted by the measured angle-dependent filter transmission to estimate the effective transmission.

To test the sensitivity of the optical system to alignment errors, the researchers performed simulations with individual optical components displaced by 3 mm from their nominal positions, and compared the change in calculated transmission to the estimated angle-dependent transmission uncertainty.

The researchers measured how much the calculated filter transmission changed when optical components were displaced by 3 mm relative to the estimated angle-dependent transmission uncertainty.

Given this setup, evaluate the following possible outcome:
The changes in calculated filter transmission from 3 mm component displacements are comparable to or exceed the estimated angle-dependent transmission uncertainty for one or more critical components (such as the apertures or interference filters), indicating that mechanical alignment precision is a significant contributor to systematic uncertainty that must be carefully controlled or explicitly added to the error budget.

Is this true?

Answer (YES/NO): NO